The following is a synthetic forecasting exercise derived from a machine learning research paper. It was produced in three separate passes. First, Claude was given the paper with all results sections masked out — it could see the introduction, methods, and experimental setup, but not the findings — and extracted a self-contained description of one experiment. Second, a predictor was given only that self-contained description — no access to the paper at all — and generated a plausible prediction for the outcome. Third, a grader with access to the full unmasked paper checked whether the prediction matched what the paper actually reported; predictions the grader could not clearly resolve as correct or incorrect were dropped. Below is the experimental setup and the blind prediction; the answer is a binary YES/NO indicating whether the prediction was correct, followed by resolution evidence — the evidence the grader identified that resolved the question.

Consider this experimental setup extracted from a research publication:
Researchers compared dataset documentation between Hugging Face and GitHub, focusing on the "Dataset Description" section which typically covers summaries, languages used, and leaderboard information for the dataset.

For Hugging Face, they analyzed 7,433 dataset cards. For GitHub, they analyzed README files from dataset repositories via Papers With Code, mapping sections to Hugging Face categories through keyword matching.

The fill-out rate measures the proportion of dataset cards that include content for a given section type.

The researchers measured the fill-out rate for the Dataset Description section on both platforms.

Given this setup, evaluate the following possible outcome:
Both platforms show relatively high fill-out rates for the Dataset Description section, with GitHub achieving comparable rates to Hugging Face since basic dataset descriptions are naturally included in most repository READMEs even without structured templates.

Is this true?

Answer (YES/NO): NO